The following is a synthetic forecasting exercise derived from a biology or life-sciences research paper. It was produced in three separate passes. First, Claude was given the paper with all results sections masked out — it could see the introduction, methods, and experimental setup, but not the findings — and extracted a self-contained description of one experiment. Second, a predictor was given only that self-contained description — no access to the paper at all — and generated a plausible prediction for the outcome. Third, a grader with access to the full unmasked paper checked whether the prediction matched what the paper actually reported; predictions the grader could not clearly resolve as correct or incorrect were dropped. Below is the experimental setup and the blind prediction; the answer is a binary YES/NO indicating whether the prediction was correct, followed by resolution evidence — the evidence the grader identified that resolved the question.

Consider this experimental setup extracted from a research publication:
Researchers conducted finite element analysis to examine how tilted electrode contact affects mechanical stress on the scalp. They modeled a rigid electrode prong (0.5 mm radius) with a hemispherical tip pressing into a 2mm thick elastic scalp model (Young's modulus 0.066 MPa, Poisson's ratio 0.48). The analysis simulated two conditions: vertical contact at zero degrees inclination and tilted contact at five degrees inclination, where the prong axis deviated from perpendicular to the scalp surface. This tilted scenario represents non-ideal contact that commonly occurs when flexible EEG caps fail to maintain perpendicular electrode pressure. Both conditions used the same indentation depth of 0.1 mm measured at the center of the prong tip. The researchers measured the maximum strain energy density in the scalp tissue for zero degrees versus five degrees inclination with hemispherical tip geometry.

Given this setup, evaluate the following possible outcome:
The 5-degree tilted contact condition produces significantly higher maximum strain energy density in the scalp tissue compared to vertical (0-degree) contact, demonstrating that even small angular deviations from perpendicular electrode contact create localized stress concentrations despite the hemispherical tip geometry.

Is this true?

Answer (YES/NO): NO